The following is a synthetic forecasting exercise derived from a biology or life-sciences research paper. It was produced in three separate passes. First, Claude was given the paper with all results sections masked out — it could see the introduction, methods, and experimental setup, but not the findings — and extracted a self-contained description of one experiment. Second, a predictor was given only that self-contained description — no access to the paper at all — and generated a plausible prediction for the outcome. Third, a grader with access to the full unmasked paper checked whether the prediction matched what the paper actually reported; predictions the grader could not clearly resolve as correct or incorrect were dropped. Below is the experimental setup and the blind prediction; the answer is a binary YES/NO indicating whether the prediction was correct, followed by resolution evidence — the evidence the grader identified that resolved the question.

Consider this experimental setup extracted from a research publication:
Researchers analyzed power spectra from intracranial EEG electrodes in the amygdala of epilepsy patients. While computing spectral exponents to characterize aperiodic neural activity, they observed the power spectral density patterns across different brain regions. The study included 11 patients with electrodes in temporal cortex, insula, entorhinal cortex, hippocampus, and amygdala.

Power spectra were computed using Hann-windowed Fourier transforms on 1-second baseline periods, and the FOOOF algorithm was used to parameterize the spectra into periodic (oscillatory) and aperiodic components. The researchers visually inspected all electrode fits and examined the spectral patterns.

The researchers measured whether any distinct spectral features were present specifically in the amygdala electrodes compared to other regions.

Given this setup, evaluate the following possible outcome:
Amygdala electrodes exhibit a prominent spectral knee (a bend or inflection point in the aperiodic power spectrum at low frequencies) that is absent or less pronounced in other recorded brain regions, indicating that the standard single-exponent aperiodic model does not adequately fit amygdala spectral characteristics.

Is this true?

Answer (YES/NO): NO